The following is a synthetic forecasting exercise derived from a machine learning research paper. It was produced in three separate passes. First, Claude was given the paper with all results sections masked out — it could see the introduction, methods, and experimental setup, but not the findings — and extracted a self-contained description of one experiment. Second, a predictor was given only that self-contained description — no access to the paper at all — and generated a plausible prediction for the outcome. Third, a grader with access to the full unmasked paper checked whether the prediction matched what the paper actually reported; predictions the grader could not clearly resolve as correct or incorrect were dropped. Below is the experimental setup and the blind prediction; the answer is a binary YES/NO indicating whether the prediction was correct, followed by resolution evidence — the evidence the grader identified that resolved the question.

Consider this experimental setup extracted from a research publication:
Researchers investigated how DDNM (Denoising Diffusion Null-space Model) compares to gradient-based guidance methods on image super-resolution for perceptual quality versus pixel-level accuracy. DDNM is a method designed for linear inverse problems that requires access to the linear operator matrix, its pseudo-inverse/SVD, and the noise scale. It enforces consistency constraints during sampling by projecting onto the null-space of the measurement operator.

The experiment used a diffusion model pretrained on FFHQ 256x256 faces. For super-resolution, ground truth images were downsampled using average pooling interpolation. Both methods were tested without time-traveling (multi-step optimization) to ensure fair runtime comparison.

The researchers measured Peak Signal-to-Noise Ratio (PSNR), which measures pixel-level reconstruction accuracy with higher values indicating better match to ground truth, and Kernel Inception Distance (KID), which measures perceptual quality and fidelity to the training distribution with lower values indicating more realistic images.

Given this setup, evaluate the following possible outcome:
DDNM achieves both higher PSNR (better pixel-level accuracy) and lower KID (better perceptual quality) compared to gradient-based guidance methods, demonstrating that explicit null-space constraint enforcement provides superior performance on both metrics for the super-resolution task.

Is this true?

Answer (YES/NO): NO